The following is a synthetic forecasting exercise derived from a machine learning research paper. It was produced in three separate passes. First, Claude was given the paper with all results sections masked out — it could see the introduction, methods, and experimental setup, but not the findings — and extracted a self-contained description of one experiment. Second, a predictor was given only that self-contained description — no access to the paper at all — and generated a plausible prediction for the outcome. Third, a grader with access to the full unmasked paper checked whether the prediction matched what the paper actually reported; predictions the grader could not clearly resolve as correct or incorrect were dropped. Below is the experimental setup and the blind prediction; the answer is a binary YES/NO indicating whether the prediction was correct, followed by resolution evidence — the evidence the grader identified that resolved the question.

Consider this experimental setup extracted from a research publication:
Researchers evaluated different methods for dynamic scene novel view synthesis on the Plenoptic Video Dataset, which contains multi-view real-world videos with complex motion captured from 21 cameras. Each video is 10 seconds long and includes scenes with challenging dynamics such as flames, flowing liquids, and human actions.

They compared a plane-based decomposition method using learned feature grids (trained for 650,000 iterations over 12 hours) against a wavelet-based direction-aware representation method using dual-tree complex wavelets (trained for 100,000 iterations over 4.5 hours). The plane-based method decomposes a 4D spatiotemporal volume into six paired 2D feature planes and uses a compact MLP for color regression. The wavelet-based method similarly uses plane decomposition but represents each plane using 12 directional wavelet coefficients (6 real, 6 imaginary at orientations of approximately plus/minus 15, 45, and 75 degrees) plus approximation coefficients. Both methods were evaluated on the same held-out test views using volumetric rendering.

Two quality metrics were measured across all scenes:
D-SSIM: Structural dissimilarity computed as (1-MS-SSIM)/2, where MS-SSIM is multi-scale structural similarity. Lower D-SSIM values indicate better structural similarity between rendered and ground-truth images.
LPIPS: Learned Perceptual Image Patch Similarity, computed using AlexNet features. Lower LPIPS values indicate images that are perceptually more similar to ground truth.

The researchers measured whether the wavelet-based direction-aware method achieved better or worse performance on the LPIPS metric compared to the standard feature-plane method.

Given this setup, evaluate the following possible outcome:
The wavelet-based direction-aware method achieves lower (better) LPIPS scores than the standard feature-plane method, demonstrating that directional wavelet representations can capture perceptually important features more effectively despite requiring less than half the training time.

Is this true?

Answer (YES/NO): NO